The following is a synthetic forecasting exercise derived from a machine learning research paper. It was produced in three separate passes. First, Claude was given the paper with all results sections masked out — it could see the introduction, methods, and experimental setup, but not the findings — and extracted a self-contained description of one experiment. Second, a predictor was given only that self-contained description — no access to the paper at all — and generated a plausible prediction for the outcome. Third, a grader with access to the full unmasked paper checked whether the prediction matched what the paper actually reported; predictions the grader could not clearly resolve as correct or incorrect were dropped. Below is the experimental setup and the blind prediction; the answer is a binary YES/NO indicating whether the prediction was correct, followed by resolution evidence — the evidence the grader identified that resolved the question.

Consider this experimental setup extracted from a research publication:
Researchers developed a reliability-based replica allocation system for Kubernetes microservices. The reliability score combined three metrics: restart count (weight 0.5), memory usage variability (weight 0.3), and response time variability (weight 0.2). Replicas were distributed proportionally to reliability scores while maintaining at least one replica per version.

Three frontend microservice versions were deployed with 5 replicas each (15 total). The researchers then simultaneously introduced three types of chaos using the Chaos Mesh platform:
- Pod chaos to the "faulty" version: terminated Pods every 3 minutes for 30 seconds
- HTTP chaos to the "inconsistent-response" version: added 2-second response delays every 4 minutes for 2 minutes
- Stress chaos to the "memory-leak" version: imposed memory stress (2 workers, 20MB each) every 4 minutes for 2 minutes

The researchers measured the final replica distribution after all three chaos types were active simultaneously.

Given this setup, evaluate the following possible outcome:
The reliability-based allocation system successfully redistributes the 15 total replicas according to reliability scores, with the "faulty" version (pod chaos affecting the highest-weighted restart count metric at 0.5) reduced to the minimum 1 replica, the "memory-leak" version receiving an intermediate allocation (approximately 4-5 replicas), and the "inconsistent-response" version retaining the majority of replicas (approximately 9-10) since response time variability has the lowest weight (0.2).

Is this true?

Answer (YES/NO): NO